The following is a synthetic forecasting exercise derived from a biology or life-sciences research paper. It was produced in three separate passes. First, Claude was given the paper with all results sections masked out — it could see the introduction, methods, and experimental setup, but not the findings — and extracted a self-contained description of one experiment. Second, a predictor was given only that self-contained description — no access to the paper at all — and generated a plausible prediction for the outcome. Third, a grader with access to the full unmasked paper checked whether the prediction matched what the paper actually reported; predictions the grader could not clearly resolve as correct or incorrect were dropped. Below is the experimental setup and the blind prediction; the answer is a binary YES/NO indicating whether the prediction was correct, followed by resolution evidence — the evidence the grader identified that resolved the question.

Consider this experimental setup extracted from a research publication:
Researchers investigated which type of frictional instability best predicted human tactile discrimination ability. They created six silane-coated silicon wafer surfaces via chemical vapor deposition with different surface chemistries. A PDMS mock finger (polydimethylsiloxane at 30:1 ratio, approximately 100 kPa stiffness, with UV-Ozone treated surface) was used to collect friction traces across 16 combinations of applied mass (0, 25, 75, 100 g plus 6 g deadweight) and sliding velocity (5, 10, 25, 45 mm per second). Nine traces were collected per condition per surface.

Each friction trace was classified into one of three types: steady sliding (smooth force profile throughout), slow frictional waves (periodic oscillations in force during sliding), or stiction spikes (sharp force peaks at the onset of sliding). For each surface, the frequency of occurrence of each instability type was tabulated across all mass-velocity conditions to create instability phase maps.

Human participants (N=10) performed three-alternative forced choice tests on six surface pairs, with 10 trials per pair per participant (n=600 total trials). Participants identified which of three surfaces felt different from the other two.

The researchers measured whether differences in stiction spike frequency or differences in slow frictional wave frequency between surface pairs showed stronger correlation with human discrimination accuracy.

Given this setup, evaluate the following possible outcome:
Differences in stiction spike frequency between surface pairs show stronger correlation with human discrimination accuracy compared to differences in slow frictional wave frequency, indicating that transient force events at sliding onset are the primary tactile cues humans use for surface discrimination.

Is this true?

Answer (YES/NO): NO